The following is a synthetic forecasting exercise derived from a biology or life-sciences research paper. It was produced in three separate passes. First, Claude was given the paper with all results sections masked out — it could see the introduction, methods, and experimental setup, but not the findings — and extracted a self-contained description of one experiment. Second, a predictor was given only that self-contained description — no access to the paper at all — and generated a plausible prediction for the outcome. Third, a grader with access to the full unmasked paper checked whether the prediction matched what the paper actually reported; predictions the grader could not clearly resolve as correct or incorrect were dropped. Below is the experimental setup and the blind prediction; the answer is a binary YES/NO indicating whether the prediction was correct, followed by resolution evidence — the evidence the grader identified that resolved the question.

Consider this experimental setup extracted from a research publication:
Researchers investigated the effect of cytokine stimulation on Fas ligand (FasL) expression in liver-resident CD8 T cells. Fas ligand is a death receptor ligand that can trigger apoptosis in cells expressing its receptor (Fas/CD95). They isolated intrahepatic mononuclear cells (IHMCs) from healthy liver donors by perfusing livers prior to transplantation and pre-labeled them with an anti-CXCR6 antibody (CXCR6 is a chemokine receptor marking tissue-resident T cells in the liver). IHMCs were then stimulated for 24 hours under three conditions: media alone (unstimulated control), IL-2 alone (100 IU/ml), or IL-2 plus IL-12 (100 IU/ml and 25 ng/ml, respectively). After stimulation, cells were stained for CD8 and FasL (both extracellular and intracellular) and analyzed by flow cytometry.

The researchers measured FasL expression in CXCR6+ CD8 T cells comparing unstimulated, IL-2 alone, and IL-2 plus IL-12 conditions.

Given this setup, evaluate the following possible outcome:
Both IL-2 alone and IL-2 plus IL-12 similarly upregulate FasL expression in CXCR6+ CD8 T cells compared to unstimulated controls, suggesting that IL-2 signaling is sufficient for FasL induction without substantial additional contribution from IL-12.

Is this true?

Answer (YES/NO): NO